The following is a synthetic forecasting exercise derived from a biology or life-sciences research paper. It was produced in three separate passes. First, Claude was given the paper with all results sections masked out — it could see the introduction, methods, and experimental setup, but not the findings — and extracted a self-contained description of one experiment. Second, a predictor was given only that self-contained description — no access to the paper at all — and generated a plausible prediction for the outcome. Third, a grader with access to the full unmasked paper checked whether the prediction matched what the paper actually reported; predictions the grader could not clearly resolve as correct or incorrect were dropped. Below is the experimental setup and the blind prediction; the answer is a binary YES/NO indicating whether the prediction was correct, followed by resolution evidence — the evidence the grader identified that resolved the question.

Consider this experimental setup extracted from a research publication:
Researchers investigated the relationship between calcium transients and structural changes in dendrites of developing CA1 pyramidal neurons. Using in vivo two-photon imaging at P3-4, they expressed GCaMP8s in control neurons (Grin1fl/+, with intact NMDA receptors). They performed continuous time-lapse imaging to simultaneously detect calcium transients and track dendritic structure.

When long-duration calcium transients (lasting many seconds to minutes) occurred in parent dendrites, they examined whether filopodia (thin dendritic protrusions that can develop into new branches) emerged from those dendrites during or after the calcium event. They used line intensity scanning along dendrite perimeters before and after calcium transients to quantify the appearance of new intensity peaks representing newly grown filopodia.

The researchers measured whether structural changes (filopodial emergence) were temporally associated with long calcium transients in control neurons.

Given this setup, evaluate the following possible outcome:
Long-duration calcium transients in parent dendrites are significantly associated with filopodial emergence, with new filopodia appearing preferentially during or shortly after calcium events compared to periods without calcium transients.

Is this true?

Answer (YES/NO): YES